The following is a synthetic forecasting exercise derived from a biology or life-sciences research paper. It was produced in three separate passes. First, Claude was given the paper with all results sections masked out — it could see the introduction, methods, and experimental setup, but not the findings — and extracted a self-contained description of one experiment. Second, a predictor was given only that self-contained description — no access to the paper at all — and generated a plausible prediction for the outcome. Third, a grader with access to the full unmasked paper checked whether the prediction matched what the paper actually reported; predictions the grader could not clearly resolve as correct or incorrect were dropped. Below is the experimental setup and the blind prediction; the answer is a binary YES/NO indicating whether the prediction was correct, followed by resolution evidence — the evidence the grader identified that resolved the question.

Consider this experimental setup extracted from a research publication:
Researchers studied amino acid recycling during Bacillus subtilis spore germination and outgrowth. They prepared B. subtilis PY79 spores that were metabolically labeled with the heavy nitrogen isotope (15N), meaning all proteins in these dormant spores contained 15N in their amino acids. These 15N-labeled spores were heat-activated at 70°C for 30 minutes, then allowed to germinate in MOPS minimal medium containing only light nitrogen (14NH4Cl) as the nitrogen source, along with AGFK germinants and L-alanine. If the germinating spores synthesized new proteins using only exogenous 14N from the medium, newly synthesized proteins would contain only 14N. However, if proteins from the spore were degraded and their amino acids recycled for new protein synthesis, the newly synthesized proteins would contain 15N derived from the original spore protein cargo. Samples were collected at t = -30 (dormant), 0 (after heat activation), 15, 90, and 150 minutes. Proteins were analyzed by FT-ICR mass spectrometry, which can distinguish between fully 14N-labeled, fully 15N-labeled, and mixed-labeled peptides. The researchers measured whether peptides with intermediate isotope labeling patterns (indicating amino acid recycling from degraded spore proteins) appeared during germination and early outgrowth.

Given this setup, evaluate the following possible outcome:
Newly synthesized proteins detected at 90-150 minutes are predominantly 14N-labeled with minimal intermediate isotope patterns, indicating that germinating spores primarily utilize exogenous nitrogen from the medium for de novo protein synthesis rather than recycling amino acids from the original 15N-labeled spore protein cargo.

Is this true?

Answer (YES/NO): NO